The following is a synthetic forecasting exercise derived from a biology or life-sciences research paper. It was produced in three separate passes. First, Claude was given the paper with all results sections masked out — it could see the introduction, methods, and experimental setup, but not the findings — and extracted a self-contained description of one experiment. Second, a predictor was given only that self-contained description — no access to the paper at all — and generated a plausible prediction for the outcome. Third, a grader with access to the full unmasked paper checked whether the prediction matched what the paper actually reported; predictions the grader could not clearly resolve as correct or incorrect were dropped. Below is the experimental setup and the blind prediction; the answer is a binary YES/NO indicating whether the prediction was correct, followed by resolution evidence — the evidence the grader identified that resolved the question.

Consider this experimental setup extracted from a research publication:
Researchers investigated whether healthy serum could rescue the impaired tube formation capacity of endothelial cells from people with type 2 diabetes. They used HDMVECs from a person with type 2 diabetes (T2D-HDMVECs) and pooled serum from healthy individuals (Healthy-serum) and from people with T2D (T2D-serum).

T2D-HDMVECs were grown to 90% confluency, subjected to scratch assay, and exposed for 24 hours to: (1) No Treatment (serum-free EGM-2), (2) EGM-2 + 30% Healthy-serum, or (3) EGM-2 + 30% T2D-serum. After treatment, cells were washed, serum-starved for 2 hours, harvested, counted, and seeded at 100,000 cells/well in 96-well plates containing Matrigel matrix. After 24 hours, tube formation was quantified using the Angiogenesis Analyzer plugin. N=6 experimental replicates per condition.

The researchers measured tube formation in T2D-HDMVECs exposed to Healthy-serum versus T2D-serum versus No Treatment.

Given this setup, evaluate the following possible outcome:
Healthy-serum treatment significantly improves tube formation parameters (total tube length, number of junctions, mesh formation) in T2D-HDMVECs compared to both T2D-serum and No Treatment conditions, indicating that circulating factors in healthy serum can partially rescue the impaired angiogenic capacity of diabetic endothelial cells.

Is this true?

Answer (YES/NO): NO